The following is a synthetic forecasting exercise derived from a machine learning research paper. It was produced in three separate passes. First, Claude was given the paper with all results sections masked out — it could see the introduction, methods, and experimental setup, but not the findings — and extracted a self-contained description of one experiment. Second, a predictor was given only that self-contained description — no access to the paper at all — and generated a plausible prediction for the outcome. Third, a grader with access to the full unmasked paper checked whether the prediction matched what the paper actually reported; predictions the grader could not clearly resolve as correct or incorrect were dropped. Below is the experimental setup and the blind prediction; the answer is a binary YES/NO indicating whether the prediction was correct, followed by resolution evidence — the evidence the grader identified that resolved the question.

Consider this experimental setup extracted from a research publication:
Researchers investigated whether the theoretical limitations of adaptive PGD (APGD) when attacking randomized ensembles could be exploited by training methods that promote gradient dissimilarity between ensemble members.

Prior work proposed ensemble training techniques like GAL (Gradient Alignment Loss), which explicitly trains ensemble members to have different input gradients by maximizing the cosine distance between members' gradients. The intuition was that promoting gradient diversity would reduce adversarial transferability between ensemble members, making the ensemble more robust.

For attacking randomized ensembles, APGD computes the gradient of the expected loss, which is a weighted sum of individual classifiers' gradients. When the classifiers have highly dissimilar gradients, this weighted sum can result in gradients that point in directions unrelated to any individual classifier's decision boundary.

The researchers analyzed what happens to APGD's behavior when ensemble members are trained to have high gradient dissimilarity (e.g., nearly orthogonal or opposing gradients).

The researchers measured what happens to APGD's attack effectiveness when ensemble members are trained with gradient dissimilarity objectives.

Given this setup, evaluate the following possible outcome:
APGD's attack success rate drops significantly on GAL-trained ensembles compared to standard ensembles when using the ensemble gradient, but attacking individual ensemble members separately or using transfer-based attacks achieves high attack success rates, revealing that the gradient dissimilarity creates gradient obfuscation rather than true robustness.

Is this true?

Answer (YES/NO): NO